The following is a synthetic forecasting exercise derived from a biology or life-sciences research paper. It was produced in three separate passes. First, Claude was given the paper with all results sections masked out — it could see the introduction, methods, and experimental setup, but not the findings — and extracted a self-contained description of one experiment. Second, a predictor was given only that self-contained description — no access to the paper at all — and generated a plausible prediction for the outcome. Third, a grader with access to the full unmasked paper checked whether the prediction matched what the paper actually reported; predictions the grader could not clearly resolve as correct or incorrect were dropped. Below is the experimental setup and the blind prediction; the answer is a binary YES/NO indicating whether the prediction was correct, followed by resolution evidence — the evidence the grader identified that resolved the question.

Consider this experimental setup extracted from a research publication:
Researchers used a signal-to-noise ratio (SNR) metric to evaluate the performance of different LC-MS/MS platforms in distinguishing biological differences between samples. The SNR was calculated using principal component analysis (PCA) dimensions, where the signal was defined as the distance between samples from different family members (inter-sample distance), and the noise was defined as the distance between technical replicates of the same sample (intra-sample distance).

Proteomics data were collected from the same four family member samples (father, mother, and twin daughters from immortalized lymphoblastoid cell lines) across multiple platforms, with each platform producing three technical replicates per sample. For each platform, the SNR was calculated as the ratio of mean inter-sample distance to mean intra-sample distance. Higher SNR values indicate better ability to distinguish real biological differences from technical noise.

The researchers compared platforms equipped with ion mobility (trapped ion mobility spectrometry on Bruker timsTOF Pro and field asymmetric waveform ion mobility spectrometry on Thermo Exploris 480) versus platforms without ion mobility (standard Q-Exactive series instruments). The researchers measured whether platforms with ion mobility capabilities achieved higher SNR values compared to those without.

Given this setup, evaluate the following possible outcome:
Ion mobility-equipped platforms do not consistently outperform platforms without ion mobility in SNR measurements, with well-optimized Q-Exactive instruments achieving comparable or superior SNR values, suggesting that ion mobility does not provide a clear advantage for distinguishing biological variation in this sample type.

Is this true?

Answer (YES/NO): YES